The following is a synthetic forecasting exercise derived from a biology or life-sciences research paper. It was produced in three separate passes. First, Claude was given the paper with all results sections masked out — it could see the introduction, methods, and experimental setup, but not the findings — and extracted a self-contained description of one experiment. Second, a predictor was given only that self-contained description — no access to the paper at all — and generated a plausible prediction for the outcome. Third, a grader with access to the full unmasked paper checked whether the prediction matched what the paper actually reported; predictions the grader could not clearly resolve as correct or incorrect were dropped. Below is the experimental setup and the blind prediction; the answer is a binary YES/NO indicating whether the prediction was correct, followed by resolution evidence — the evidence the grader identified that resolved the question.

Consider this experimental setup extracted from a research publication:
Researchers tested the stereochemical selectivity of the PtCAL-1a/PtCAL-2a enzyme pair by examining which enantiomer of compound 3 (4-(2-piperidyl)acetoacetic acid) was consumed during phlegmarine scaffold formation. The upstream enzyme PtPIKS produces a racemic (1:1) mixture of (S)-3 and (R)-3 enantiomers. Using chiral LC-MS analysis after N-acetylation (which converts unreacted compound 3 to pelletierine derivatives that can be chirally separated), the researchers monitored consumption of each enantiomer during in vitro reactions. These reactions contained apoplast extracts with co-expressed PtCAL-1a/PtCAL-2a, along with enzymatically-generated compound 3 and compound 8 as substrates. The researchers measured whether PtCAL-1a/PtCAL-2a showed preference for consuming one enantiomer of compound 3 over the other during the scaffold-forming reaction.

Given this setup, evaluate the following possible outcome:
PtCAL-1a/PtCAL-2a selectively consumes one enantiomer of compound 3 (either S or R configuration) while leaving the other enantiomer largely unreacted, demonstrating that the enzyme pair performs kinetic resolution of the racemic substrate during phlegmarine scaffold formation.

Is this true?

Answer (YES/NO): YES